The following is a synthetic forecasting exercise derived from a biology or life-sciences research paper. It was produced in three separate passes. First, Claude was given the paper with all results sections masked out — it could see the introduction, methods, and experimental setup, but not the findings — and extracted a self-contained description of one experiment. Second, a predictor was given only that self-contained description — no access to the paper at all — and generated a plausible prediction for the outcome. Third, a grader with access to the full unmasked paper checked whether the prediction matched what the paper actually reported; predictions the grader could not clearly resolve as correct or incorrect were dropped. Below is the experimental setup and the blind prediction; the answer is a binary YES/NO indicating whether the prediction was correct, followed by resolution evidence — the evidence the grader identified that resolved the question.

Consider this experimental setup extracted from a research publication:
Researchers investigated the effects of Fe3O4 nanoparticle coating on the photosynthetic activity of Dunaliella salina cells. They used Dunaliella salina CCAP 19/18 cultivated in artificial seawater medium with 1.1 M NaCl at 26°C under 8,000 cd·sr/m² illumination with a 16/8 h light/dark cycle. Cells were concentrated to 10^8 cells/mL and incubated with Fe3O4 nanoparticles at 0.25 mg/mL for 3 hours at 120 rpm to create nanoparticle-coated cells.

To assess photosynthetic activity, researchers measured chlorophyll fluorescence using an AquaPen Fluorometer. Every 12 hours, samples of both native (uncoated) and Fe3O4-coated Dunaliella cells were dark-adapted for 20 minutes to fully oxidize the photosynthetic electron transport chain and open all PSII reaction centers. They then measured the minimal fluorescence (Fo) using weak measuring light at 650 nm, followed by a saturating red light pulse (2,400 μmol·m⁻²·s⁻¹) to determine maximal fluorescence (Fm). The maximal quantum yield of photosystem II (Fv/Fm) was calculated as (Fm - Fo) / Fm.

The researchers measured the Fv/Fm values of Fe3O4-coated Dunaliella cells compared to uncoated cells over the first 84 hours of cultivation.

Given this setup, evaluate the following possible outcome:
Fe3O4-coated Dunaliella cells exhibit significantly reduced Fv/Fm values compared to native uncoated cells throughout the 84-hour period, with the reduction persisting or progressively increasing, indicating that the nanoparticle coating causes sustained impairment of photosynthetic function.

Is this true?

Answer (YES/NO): NO